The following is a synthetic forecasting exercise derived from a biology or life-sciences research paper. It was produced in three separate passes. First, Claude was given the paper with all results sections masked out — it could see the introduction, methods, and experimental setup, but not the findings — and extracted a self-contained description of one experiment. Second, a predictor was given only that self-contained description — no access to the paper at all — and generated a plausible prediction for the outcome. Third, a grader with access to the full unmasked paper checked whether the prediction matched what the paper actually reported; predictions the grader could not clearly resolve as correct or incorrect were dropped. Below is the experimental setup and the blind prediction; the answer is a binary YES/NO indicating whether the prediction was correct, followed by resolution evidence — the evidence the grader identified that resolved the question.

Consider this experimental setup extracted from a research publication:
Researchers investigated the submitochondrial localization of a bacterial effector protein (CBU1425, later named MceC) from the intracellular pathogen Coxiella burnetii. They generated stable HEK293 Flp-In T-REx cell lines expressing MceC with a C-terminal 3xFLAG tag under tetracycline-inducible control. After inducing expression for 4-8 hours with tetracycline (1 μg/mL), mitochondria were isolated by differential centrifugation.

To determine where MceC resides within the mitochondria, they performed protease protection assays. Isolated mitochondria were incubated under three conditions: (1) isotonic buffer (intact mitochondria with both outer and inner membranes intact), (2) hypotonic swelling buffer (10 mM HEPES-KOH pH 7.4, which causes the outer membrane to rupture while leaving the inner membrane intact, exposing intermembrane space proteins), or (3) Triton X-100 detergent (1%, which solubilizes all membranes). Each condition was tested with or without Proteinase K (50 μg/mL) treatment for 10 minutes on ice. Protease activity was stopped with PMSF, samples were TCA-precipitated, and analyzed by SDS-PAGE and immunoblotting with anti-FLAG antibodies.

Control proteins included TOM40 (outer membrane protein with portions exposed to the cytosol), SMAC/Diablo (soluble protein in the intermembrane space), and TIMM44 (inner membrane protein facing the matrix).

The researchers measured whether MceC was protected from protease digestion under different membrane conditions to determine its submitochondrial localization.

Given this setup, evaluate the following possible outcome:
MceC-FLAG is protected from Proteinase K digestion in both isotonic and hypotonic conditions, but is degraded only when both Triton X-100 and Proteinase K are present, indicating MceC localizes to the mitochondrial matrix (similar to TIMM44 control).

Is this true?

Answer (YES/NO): NO